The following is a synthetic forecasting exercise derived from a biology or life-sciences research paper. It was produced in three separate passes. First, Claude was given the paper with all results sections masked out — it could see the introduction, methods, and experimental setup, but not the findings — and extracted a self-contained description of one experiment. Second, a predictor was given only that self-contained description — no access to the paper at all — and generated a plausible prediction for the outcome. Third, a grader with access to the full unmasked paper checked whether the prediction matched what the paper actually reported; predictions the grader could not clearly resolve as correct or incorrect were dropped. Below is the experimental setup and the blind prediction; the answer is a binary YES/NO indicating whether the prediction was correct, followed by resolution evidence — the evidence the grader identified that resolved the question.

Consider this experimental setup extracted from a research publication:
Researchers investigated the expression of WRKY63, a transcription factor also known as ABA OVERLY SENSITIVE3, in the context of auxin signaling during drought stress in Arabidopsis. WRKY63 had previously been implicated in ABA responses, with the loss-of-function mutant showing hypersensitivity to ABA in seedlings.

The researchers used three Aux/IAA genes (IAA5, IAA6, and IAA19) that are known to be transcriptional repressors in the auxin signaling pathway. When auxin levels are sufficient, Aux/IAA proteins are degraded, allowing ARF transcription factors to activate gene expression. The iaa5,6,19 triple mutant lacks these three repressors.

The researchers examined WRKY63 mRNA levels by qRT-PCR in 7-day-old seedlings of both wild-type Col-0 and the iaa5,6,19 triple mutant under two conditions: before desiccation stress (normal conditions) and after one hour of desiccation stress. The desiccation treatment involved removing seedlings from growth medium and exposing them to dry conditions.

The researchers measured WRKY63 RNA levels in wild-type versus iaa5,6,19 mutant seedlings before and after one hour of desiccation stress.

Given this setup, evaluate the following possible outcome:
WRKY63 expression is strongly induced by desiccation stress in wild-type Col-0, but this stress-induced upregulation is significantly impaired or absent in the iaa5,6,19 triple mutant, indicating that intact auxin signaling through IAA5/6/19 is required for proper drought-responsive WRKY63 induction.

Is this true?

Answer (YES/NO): NO